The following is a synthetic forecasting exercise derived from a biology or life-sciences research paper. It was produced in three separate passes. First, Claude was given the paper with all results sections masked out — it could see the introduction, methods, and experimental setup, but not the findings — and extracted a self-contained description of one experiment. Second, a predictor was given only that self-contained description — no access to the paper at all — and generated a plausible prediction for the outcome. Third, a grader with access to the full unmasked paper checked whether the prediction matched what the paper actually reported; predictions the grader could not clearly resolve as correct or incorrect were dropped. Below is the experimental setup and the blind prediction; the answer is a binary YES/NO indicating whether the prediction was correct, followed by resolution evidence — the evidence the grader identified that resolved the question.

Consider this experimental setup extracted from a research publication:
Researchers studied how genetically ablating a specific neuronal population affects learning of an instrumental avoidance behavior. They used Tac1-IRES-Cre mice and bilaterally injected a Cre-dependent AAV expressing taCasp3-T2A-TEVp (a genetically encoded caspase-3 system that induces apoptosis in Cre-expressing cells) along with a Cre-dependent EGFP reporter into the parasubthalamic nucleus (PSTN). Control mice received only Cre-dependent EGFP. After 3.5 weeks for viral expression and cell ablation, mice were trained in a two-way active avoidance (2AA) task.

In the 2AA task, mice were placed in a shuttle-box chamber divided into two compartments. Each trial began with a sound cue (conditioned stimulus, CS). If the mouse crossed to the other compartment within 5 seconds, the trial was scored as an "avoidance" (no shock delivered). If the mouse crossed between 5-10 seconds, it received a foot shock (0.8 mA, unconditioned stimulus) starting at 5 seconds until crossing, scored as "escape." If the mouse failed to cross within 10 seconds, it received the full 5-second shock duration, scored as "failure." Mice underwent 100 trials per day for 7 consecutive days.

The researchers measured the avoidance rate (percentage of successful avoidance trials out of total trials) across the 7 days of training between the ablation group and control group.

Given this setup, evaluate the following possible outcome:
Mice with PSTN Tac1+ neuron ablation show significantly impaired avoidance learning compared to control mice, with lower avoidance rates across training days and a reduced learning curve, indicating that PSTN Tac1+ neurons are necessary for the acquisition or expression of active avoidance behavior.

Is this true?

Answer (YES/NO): YES